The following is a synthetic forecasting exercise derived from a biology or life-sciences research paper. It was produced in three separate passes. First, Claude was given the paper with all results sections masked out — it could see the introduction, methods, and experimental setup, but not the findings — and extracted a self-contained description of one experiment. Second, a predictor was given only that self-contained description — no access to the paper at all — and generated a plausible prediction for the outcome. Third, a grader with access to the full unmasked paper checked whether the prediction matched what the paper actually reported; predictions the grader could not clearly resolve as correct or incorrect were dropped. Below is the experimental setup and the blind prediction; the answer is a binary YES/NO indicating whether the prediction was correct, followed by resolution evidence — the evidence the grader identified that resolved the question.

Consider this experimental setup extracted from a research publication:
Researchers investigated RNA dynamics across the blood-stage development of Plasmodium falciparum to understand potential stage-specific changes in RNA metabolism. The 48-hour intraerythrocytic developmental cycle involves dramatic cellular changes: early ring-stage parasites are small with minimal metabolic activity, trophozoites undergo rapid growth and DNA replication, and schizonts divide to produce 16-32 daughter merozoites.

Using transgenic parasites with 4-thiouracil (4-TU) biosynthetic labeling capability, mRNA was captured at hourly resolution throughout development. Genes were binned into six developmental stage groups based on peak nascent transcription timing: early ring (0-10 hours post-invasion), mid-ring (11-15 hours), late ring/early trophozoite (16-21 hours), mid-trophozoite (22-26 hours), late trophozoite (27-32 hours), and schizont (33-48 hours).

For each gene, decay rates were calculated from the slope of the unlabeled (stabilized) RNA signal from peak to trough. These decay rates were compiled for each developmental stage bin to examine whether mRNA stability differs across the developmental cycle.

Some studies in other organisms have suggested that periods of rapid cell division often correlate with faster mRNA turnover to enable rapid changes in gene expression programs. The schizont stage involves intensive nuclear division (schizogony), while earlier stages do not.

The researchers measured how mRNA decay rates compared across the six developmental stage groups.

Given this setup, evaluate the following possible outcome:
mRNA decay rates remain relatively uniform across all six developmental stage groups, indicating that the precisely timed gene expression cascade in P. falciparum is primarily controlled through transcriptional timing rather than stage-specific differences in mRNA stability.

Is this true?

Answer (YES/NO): NO